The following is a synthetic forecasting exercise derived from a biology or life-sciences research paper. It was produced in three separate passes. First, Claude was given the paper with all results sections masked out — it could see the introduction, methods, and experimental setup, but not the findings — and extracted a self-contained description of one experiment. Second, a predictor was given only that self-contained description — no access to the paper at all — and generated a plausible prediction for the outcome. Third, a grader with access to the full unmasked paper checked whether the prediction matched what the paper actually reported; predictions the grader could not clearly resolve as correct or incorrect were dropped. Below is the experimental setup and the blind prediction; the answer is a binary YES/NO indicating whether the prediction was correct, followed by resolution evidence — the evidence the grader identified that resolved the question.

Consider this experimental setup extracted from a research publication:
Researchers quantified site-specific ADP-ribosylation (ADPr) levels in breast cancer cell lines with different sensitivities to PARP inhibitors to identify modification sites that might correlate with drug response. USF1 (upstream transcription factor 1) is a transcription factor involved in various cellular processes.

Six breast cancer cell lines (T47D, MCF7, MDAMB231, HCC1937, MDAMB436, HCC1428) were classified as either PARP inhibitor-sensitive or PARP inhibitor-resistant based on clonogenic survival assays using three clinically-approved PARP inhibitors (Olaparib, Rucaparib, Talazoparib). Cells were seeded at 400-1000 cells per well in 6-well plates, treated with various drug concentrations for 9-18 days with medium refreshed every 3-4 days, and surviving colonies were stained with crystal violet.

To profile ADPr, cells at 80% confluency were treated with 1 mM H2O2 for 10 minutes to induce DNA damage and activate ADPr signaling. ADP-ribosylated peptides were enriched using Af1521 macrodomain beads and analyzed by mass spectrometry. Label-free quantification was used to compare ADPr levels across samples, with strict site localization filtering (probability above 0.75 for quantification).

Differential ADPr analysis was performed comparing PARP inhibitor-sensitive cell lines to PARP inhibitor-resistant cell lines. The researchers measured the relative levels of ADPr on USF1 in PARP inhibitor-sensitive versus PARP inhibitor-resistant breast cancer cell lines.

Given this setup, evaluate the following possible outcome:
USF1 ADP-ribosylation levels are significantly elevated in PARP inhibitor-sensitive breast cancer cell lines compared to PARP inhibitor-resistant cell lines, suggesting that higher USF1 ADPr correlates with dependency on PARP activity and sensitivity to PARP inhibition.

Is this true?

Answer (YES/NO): YES